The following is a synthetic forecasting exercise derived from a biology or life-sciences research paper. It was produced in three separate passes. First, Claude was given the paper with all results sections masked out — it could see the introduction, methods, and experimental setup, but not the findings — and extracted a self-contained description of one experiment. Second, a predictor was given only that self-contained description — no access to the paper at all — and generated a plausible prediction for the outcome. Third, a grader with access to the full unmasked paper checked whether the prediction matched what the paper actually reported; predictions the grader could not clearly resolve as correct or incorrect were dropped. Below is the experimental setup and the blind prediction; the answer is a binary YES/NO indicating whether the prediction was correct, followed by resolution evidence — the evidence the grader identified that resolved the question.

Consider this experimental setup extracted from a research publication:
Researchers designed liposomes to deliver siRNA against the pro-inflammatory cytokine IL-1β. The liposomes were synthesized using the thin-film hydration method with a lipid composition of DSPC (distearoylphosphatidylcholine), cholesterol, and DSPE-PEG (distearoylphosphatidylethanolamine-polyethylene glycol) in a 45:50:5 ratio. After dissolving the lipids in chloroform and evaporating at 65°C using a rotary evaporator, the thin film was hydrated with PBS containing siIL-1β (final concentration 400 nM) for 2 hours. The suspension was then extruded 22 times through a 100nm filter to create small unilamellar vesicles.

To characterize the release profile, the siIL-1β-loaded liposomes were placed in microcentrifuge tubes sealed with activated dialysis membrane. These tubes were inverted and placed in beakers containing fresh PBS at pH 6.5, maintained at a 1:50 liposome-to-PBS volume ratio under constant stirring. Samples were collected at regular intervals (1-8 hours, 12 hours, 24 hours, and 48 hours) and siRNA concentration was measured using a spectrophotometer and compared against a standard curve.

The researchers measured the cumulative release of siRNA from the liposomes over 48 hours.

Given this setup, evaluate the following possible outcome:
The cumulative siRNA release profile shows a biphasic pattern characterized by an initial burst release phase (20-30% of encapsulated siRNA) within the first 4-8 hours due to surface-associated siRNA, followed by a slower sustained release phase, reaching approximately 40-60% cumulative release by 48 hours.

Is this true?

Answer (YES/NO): NO